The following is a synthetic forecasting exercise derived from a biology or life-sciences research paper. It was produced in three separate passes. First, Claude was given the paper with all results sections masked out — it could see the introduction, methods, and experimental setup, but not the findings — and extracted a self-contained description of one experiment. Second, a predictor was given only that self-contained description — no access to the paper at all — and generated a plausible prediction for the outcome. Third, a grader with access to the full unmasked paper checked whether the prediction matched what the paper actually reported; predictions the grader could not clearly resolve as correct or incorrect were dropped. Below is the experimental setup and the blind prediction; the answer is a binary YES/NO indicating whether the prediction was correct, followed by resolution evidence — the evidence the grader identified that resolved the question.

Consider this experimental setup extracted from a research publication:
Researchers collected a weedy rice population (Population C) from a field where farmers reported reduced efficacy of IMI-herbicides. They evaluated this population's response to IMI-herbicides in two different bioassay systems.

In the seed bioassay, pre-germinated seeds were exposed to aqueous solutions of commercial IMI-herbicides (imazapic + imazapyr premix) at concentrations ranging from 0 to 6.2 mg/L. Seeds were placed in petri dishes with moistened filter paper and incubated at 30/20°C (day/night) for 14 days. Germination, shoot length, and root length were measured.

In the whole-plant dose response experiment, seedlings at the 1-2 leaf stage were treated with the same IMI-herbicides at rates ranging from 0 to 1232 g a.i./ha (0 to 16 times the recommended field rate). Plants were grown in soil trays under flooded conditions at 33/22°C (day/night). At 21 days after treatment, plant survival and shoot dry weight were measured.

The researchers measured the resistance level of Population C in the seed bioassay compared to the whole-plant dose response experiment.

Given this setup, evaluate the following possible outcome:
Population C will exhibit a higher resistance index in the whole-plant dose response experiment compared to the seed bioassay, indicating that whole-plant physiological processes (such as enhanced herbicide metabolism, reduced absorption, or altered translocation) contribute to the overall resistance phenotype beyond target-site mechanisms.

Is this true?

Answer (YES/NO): NO